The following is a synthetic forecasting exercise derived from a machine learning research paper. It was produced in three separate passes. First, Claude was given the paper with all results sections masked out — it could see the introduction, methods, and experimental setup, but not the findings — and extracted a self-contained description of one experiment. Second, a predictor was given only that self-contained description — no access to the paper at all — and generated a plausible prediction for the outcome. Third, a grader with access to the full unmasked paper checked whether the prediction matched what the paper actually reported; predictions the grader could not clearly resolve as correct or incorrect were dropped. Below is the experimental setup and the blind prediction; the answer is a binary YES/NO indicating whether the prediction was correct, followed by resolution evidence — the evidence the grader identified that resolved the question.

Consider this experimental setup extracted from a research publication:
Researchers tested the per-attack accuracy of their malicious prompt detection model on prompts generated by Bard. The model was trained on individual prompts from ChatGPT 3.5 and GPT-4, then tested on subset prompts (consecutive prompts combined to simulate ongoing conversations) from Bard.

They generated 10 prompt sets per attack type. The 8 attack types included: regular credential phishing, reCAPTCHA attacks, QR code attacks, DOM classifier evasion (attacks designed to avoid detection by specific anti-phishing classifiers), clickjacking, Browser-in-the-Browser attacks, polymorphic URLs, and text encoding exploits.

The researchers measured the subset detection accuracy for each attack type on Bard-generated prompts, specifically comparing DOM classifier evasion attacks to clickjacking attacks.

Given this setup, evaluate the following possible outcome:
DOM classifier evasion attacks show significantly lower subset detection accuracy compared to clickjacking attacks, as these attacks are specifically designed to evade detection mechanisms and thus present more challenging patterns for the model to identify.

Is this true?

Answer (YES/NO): NO